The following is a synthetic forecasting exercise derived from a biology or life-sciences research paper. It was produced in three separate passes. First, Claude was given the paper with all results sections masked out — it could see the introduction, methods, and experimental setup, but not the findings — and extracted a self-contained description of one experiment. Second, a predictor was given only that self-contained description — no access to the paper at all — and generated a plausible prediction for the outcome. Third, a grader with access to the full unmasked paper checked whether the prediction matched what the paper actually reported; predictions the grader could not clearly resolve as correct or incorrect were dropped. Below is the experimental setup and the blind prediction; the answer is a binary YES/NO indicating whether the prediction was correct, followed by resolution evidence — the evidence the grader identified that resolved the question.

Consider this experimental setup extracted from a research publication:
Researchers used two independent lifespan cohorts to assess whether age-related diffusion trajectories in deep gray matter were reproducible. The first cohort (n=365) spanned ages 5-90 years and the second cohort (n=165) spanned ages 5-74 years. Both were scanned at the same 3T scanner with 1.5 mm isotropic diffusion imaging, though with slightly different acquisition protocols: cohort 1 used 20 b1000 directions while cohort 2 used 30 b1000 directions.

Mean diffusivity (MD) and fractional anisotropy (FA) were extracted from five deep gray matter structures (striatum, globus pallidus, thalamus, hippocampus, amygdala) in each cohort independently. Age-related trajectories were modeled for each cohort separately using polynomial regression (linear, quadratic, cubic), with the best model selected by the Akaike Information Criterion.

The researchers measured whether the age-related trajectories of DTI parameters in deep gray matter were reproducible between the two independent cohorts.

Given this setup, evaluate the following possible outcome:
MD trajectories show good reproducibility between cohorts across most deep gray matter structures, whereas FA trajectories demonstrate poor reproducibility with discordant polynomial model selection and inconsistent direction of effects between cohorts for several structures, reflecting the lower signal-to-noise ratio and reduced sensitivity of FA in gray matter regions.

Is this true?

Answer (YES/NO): YES